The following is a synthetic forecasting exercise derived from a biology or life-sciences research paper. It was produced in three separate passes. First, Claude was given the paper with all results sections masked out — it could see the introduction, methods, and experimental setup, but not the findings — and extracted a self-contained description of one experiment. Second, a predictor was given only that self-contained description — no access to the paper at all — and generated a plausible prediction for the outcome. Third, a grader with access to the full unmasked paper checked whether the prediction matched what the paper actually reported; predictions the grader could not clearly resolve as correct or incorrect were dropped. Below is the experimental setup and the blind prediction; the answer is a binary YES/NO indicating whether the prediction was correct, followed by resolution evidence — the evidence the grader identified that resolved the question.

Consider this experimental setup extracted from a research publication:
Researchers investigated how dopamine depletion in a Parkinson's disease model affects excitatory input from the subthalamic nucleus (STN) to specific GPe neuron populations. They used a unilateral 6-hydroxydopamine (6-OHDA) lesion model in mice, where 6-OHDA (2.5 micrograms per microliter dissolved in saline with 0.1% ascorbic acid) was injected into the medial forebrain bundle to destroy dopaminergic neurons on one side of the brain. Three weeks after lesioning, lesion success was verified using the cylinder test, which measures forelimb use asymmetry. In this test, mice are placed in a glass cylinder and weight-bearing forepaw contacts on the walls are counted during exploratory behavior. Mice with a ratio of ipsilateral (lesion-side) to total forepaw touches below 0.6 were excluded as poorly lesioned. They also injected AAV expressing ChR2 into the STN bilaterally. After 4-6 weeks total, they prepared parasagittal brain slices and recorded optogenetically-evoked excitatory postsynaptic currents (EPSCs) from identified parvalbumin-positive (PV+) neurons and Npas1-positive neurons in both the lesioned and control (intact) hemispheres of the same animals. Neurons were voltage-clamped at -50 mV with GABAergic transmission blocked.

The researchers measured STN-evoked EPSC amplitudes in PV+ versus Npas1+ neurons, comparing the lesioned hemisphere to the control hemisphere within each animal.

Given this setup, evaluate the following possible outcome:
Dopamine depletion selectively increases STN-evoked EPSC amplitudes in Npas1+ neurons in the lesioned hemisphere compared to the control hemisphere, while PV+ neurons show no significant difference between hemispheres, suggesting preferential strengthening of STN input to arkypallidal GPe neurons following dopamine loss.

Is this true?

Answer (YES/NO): NO